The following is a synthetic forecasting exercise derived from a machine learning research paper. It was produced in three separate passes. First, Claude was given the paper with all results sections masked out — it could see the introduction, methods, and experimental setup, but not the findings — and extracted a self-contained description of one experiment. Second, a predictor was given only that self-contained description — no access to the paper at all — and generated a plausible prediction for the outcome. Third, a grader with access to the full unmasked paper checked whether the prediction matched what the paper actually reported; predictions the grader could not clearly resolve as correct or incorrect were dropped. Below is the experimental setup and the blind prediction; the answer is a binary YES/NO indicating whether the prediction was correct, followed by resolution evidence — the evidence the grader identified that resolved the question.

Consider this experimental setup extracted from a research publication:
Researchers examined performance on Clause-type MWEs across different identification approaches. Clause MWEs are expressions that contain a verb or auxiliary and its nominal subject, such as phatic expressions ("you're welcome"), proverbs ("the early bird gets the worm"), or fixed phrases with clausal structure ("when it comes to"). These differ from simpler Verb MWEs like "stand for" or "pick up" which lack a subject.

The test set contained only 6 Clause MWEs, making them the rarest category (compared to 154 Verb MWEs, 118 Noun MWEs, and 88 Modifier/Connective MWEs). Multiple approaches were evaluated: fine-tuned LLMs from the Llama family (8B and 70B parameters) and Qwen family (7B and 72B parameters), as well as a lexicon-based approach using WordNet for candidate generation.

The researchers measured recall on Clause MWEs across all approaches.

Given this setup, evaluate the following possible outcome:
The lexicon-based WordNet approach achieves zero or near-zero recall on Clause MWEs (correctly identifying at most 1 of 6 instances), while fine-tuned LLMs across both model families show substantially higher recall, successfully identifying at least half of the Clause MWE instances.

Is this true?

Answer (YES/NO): NO